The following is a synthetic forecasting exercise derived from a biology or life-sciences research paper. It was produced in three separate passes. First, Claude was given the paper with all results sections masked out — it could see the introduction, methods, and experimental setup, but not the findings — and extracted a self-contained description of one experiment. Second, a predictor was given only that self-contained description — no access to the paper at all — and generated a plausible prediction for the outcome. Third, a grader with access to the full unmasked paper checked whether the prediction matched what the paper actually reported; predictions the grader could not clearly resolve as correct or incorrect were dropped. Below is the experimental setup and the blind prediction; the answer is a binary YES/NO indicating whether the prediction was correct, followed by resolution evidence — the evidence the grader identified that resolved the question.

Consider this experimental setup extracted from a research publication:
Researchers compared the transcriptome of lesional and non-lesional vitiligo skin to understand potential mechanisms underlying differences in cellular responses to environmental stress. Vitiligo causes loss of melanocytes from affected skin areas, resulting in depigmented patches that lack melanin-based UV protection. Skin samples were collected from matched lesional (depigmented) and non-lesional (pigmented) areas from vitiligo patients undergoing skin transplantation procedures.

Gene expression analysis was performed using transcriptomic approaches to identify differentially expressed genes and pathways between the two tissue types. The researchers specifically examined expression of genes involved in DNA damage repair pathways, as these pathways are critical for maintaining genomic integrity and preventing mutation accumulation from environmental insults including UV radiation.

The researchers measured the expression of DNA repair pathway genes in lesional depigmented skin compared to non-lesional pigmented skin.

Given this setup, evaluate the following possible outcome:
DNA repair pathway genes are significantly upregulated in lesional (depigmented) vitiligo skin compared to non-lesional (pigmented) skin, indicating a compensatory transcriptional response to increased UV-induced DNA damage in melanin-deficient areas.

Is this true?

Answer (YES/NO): NO